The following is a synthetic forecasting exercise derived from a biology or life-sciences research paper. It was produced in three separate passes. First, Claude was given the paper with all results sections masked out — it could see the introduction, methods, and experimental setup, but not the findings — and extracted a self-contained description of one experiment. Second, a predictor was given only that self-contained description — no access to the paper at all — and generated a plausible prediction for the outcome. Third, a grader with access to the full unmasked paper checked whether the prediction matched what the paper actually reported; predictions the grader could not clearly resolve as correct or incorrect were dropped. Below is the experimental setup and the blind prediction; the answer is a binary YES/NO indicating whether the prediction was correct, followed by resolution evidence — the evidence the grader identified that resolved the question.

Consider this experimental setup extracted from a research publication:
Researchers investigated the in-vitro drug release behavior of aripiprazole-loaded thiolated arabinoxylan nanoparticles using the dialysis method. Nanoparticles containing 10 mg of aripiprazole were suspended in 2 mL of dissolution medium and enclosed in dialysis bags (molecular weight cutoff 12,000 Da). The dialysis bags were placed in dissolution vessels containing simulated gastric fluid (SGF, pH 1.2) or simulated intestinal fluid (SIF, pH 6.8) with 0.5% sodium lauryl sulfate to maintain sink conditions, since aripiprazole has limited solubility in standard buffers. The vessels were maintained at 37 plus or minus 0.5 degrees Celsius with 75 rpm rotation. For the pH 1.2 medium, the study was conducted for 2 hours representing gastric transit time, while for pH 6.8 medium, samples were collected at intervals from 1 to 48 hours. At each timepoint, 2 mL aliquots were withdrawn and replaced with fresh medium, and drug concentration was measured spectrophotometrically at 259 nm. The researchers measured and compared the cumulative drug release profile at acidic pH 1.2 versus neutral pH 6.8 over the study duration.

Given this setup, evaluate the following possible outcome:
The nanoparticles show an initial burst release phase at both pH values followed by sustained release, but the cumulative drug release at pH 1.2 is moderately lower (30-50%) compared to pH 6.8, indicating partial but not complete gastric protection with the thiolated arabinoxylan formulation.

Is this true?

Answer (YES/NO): NO